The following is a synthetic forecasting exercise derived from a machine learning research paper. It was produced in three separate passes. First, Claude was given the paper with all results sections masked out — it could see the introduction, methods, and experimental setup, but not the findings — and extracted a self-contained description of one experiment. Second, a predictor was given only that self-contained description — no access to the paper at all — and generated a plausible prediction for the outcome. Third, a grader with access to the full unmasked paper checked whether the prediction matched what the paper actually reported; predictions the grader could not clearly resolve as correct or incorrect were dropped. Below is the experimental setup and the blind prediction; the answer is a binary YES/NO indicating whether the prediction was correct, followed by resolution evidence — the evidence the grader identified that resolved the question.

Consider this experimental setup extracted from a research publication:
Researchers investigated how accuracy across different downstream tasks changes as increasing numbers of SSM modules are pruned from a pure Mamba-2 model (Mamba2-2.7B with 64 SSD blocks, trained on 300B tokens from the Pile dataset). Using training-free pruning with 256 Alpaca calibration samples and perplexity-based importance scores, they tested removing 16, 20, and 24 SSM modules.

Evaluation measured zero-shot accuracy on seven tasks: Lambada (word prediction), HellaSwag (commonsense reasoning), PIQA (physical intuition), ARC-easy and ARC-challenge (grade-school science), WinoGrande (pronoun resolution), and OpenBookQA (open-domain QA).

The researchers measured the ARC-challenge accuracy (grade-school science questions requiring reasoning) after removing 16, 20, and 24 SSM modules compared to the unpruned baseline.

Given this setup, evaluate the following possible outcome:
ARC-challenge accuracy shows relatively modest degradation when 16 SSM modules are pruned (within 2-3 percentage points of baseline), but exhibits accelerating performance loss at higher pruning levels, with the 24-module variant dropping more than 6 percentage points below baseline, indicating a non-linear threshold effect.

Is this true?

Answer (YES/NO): NO